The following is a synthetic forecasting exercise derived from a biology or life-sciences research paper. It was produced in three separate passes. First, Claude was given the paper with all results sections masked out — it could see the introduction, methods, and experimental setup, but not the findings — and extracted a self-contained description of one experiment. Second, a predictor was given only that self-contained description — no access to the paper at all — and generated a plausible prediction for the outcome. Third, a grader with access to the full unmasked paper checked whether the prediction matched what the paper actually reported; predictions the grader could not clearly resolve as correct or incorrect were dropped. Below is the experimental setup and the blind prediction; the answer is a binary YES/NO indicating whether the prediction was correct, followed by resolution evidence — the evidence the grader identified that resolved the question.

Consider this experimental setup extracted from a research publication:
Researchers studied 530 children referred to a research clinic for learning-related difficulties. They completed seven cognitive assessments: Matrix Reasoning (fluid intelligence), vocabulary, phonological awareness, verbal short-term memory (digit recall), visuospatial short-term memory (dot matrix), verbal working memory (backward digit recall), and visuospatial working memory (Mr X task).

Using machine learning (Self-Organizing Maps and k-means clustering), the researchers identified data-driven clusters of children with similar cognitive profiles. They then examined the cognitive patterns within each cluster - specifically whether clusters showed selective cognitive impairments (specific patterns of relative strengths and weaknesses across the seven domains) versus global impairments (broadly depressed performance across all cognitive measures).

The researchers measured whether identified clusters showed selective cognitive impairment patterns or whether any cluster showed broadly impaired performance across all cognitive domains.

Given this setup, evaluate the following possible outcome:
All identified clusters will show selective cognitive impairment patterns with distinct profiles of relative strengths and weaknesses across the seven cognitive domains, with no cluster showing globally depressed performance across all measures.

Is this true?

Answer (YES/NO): NO